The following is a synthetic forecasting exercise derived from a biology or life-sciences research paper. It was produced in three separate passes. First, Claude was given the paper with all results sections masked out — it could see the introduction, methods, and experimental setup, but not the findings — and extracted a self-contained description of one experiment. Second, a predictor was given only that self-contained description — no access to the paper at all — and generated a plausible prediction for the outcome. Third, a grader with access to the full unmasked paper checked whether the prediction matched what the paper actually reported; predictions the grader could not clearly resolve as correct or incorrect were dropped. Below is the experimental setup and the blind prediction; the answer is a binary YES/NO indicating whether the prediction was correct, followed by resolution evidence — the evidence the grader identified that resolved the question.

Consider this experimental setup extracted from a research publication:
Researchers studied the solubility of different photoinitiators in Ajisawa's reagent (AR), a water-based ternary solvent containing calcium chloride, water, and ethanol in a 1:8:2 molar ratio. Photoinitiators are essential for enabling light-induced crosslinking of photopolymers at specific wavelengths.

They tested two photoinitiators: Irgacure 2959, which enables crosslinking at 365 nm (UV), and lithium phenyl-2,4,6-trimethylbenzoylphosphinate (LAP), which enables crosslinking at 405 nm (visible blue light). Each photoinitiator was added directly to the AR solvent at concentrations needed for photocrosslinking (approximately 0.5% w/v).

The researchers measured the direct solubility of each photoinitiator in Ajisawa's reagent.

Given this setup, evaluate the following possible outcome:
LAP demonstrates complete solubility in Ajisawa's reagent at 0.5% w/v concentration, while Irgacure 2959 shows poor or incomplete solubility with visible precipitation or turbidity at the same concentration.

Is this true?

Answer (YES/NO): NO